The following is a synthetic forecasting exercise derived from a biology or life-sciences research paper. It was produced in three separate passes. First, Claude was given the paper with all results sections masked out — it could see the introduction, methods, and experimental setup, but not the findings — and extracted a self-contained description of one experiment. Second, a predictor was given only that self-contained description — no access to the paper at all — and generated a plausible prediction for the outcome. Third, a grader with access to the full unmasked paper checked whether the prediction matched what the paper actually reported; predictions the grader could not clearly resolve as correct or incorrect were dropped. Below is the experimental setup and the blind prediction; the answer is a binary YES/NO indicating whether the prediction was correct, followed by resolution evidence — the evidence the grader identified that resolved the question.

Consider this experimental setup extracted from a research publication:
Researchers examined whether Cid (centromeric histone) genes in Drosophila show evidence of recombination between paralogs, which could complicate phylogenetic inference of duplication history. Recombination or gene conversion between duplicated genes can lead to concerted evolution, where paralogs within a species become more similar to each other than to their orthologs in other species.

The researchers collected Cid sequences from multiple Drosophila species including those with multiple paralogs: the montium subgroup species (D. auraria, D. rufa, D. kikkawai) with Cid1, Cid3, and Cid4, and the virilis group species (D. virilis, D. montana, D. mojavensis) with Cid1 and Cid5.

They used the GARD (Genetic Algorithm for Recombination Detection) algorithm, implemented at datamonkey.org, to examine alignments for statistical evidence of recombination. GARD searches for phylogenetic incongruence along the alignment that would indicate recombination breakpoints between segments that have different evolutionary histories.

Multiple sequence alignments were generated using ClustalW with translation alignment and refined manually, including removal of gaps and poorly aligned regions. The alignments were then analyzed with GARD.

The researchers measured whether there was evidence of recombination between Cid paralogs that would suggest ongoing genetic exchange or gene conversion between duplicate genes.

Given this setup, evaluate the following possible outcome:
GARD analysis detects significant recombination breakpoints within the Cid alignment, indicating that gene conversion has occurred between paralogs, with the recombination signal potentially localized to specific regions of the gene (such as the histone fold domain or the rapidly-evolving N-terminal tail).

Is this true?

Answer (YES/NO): YES